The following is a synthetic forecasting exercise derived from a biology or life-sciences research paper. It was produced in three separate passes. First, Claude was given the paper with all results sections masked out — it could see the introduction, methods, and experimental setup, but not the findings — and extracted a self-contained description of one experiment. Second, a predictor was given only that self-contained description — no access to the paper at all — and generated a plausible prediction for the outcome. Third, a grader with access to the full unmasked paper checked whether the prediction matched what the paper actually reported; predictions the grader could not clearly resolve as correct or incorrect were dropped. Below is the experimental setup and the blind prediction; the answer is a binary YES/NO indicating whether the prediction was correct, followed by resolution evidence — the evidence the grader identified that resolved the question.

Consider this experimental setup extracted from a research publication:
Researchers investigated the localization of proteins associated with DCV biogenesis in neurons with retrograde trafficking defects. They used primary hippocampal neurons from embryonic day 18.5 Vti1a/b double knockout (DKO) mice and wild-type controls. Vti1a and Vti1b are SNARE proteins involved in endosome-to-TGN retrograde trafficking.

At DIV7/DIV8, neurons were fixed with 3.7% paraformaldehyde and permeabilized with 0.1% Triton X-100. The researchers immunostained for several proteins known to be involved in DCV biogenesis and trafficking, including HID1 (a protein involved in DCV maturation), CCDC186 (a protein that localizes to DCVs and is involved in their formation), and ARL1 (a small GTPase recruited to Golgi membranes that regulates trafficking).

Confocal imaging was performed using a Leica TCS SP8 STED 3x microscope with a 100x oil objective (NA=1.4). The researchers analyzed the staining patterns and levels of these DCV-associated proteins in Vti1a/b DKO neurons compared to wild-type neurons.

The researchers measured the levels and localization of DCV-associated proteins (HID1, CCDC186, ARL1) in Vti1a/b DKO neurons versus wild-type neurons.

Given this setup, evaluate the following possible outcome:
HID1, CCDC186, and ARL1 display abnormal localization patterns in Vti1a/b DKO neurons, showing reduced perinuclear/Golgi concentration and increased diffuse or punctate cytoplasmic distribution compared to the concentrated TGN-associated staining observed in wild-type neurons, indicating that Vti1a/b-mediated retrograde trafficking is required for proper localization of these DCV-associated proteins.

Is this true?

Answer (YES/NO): NO